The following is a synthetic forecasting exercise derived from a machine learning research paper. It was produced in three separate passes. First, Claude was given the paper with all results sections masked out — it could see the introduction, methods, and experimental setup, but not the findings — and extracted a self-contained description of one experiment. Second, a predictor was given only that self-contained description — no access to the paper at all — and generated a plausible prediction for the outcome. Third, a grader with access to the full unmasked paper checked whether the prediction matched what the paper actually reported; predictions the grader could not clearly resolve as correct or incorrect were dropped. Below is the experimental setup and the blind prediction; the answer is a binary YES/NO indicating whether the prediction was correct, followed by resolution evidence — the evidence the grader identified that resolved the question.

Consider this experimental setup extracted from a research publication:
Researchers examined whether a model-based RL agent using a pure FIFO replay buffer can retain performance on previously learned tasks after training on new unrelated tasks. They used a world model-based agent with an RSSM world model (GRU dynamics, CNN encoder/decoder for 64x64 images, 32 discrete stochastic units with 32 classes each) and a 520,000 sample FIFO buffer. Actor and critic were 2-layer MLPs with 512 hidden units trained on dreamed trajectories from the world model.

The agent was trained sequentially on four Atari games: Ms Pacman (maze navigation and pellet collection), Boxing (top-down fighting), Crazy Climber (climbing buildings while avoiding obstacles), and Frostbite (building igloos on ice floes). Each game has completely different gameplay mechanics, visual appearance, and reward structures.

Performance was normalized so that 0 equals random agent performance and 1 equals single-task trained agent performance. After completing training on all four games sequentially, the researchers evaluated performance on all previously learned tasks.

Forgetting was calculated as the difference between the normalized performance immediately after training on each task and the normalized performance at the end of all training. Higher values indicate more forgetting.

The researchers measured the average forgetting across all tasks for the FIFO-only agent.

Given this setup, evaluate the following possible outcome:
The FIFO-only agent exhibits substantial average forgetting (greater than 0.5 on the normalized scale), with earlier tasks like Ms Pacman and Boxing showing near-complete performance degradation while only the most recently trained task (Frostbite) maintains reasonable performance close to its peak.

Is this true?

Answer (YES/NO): YES